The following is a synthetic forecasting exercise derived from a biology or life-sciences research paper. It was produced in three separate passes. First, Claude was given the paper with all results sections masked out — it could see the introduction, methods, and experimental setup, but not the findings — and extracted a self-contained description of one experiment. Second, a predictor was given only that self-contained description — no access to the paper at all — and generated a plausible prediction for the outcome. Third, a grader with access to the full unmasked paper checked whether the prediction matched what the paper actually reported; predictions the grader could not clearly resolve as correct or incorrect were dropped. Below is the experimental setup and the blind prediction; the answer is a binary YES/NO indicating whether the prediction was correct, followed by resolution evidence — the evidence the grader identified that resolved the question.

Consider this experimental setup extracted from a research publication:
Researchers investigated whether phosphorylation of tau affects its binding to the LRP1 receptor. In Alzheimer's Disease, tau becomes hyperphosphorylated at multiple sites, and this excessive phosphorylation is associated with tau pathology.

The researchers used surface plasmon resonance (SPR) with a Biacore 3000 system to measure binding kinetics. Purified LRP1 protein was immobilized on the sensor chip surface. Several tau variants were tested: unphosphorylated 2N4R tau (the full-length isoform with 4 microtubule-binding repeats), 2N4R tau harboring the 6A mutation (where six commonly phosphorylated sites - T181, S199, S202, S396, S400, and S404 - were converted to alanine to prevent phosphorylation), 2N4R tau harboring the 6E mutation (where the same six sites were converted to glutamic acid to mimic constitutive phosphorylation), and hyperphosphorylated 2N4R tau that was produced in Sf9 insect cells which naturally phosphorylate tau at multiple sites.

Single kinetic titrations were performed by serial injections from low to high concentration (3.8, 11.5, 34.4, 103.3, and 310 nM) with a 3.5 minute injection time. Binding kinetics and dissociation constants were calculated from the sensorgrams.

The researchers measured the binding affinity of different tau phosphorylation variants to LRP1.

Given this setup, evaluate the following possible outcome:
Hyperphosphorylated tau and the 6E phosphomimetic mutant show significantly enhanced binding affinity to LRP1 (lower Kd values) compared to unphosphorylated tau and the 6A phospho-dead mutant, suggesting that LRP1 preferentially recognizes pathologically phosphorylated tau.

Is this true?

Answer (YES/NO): NO